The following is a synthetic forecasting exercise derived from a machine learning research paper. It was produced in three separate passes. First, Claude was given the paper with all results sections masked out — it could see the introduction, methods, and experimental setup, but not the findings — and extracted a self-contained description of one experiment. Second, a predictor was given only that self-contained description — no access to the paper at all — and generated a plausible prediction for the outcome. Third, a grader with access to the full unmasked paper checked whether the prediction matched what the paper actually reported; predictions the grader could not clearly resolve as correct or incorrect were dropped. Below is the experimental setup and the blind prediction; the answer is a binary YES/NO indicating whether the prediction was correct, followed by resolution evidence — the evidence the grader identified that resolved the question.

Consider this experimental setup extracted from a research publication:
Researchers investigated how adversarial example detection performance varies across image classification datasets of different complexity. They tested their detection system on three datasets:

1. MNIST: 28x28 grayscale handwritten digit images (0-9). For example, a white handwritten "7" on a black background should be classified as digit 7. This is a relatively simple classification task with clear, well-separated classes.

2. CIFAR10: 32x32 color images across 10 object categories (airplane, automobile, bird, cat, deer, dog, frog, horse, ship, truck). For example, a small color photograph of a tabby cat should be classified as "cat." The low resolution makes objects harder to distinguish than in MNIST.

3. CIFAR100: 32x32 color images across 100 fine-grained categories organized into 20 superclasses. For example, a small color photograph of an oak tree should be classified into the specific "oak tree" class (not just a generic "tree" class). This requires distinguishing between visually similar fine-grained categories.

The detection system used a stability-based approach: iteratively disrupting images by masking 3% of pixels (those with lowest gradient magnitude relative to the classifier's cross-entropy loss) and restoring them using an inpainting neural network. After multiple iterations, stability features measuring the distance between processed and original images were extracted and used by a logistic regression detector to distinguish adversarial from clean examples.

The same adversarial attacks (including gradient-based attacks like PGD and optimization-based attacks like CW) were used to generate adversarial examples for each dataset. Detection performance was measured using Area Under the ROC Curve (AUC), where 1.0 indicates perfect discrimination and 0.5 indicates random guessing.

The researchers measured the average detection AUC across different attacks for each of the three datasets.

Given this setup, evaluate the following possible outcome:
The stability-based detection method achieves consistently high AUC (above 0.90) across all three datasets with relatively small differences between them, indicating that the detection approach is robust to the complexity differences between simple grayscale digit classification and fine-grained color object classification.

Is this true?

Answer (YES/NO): YES